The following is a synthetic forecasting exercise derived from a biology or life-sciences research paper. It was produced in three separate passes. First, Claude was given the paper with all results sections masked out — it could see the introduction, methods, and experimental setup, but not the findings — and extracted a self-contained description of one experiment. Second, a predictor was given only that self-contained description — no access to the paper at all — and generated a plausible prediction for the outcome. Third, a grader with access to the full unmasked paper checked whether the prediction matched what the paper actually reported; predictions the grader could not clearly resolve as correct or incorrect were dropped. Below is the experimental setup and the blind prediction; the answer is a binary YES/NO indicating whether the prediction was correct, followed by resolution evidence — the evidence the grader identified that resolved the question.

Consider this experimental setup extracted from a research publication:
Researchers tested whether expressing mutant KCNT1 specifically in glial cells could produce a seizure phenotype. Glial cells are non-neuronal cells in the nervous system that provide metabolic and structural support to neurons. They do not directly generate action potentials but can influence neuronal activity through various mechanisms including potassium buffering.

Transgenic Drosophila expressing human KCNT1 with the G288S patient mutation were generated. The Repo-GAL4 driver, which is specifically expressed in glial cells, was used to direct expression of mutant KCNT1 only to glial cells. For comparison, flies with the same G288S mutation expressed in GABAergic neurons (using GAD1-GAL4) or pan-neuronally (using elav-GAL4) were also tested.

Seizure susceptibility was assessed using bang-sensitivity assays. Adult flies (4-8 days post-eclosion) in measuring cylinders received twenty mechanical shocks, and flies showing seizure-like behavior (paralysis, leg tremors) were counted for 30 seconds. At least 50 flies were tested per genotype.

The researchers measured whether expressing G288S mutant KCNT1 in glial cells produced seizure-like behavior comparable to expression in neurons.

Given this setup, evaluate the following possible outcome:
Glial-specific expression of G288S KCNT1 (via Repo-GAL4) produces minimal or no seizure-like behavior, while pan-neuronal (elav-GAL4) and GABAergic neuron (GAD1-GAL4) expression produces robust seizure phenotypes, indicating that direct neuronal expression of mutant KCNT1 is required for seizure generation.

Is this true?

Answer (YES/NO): NO